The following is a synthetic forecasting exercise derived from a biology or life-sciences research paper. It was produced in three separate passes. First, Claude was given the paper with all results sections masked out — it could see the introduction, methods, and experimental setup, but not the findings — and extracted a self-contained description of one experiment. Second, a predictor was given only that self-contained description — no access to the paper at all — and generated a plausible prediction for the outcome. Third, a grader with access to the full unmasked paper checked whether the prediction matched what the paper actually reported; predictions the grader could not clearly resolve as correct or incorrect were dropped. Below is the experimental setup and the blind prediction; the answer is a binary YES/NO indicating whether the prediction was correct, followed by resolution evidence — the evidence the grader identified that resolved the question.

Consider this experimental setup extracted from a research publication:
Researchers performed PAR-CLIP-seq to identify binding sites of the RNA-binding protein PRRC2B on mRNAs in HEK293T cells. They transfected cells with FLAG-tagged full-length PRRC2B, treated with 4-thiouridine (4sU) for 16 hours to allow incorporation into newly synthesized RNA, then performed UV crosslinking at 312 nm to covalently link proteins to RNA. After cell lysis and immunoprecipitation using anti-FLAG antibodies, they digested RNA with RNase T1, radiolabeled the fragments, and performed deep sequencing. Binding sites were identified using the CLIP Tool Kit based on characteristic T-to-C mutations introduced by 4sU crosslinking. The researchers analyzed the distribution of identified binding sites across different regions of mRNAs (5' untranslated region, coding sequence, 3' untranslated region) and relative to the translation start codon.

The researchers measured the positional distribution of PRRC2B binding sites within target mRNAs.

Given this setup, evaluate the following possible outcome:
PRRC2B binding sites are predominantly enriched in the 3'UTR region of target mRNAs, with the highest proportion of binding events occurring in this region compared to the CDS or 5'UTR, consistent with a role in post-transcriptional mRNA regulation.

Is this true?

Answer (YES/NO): NO